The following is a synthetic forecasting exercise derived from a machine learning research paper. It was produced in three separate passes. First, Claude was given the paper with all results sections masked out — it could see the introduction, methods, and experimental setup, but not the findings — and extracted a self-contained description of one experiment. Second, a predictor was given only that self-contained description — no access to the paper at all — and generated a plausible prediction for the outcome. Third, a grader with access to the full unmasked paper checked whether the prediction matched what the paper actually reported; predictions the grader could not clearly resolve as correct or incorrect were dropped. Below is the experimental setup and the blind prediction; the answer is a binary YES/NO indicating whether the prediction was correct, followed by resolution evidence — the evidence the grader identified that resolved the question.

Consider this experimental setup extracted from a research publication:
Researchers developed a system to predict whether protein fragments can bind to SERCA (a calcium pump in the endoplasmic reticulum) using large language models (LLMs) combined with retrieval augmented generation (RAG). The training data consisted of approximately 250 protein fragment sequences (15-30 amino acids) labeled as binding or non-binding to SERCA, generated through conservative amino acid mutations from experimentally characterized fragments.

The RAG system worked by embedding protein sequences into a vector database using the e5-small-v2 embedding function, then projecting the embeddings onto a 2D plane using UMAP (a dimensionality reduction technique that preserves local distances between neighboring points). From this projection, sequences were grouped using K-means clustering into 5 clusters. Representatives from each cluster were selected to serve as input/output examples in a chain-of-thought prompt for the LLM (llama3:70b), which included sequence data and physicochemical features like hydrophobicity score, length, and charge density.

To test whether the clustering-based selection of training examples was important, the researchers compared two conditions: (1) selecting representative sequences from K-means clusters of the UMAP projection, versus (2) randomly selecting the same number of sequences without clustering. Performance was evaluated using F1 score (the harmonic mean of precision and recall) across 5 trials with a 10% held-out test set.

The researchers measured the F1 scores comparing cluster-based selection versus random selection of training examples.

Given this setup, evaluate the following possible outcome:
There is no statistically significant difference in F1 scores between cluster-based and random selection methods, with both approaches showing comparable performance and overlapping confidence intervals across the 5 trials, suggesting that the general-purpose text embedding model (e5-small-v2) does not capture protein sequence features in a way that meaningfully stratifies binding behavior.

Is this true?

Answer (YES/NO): NO